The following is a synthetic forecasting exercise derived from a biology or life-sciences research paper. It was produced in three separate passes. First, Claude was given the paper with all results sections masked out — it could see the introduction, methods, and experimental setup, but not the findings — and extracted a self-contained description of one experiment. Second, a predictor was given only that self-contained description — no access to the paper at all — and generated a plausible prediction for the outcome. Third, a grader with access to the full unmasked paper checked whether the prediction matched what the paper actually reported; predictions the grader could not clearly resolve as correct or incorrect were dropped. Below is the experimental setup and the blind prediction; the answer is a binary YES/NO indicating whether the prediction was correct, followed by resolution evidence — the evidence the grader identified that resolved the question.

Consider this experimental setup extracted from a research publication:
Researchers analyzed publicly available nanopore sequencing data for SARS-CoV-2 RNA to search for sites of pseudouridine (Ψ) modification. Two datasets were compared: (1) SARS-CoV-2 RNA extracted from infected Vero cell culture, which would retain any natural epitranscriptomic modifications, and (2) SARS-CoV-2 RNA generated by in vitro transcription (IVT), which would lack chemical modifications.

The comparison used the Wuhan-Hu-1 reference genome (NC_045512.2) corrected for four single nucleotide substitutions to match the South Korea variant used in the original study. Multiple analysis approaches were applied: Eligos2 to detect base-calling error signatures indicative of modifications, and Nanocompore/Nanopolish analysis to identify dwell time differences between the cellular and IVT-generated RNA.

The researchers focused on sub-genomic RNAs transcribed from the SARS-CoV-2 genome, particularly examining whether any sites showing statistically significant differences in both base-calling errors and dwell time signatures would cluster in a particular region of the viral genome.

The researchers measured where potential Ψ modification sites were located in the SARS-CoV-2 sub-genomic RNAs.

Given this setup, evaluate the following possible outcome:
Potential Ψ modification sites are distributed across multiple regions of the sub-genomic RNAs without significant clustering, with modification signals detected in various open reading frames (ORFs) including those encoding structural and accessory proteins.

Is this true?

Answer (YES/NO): NO